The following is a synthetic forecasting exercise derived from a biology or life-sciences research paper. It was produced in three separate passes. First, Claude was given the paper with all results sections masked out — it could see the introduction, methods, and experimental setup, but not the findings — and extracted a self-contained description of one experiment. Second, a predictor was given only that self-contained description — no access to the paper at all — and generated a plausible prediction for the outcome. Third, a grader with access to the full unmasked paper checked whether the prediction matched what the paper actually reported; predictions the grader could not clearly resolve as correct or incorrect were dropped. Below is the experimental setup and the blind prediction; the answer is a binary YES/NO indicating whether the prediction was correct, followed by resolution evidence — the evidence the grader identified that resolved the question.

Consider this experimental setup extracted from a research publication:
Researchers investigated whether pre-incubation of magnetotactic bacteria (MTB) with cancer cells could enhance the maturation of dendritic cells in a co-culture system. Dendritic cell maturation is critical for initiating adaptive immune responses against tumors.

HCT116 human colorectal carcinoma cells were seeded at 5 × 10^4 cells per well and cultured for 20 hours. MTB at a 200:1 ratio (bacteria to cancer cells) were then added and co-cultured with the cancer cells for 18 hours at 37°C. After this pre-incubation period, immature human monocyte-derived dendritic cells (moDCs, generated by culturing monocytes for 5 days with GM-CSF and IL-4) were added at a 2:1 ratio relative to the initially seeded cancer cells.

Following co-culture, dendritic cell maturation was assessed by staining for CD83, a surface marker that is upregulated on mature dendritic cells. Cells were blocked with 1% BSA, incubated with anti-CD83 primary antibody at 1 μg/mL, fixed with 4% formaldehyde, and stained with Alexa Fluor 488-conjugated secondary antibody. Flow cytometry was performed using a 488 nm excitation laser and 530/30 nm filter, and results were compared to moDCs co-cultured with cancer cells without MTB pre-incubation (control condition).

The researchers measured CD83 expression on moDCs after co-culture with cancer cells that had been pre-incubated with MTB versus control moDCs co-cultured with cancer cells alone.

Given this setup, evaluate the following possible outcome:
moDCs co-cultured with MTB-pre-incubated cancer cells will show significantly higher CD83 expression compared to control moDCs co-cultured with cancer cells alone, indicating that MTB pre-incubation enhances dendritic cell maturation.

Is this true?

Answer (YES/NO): YES